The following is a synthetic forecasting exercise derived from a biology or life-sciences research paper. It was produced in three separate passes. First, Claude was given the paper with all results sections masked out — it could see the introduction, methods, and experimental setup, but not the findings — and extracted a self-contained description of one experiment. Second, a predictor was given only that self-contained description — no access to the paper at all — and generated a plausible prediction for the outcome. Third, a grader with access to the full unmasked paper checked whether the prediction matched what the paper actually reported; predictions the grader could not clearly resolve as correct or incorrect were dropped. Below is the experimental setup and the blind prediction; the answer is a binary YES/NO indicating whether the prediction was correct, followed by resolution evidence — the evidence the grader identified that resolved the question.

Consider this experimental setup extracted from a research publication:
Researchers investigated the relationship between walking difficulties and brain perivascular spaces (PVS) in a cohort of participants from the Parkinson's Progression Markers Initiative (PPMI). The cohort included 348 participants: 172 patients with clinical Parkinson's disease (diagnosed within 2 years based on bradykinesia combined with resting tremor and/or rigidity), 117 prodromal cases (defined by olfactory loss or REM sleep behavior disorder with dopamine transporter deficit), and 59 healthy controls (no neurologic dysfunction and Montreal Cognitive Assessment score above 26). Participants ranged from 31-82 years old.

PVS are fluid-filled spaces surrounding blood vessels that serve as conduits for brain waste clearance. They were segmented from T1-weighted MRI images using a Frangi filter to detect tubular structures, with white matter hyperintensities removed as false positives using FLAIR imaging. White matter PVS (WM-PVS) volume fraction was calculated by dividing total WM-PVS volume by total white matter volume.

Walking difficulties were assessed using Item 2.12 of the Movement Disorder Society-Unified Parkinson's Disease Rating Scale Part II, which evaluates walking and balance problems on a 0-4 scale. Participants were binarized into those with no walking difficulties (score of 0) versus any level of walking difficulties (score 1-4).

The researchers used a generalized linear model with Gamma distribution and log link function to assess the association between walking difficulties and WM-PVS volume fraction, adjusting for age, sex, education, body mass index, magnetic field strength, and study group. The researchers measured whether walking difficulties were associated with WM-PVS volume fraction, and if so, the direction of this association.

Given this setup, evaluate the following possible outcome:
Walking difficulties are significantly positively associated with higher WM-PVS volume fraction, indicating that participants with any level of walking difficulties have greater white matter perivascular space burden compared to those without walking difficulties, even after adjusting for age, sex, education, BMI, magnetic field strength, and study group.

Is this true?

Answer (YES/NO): NO